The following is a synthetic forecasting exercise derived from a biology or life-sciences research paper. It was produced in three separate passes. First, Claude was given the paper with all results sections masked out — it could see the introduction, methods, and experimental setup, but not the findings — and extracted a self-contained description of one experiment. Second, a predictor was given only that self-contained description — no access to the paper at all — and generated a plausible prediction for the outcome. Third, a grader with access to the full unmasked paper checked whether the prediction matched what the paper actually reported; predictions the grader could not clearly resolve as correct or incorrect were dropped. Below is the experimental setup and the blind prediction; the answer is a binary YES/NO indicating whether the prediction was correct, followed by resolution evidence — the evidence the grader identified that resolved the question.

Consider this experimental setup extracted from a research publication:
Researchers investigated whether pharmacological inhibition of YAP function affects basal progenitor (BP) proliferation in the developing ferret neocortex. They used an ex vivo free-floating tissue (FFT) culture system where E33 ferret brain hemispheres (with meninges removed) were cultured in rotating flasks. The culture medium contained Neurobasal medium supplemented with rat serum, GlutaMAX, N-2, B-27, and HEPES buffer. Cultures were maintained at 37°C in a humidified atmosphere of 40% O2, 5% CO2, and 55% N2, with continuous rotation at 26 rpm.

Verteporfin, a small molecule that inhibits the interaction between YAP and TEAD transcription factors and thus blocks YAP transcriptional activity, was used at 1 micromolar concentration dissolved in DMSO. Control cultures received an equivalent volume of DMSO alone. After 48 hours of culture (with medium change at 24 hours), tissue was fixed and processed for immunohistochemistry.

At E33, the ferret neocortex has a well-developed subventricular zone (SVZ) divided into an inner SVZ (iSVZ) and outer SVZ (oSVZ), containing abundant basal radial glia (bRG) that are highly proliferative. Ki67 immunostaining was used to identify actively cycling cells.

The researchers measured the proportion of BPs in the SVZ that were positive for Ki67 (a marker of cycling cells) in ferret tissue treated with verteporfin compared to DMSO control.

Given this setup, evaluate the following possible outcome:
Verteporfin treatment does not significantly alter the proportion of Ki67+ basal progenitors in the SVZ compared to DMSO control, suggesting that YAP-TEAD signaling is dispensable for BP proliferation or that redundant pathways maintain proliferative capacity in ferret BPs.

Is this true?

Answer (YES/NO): NO